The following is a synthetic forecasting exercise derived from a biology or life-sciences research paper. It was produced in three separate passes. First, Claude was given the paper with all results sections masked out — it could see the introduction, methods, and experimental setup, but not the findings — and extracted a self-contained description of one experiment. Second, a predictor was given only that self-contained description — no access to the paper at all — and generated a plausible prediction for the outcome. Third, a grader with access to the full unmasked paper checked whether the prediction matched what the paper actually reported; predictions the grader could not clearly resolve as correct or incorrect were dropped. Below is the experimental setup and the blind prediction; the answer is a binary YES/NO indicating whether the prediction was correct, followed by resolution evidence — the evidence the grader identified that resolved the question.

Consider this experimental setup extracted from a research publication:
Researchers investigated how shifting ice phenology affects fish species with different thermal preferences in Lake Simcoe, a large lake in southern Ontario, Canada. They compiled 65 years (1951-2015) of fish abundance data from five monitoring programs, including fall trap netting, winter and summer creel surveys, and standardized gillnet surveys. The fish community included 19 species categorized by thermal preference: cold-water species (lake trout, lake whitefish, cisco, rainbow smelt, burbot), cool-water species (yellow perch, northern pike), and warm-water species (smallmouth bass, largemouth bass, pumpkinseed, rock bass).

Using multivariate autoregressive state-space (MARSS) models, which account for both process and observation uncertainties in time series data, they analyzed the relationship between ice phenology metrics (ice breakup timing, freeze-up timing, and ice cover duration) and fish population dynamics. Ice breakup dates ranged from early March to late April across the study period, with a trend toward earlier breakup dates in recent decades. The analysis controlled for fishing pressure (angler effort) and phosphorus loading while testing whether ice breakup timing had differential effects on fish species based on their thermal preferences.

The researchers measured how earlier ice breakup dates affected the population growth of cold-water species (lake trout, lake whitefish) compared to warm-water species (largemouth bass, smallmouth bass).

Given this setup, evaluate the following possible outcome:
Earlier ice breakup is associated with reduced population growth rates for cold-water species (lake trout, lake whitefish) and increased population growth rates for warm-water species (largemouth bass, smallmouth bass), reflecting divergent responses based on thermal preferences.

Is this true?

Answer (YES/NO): NO